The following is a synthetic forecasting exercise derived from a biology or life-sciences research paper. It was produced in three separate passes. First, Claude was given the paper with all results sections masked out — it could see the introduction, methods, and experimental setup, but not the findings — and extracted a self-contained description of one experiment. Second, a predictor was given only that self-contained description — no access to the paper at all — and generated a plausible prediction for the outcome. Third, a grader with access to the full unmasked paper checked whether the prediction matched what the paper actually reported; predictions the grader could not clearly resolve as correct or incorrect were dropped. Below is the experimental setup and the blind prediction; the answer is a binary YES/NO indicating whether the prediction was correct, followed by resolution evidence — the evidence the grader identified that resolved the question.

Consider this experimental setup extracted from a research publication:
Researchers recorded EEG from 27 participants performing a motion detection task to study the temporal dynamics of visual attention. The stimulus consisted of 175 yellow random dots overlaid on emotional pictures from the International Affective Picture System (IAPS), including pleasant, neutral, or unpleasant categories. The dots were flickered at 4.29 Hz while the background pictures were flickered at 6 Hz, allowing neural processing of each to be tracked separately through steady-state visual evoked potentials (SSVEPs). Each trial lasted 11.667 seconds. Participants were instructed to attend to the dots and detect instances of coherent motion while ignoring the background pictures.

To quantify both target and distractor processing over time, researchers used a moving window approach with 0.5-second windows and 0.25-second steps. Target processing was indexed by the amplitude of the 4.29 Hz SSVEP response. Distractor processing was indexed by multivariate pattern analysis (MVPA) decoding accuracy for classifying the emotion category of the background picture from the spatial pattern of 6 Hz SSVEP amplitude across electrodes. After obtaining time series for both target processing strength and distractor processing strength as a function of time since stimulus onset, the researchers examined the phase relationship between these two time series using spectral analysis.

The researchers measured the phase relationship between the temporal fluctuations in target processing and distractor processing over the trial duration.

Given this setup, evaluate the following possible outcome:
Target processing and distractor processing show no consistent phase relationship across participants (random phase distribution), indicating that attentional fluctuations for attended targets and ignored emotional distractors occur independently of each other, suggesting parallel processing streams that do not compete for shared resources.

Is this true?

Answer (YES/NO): NO